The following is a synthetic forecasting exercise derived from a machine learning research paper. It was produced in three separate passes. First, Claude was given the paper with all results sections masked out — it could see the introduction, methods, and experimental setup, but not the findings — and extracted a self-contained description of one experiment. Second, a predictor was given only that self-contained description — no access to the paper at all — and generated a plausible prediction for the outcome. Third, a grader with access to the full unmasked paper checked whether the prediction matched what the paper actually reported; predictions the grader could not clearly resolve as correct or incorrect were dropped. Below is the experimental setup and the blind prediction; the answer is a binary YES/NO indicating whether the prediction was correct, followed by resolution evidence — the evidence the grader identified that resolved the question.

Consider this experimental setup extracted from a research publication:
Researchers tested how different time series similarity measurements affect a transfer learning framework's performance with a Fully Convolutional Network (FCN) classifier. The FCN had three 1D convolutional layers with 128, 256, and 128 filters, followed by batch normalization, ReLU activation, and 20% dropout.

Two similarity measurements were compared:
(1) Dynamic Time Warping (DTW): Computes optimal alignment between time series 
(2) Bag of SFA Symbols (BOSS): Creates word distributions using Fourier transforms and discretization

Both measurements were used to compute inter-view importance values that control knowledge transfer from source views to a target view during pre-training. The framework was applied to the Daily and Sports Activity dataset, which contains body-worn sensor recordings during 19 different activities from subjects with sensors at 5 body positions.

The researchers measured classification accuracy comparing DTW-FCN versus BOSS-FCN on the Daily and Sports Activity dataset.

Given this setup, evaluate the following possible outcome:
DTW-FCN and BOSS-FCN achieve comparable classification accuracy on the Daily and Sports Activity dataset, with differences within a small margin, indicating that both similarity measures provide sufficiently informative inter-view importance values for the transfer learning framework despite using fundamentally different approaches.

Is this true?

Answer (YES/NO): YES